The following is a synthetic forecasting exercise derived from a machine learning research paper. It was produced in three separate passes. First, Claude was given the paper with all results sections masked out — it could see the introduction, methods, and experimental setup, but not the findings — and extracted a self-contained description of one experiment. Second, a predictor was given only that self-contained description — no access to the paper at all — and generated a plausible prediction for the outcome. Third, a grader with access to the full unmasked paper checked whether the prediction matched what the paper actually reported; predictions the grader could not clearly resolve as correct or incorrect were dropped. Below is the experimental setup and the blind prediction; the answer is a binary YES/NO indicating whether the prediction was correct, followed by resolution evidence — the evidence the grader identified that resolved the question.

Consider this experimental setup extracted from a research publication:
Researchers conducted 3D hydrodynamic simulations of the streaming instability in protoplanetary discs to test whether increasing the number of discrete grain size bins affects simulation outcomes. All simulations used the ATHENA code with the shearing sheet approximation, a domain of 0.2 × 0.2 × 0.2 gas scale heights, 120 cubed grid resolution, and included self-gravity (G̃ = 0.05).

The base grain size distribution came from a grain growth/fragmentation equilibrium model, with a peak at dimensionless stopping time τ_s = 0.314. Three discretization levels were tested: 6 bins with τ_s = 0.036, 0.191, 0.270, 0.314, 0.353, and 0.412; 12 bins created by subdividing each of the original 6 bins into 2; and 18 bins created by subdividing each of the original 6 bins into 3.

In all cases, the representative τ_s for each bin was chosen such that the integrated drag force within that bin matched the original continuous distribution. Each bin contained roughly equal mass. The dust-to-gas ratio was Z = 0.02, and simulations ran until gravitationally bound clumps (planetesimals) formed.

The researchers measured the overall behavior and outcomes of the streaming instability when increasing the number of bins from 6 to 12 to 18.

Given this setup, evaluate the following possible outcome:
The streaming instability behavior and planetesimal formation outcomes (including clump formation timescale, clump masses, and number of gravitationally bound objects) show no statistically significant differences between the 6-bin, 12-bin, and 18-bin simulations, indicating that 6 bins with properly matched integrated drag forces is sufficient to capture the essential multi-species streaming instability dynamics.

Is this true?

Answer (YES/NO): YES